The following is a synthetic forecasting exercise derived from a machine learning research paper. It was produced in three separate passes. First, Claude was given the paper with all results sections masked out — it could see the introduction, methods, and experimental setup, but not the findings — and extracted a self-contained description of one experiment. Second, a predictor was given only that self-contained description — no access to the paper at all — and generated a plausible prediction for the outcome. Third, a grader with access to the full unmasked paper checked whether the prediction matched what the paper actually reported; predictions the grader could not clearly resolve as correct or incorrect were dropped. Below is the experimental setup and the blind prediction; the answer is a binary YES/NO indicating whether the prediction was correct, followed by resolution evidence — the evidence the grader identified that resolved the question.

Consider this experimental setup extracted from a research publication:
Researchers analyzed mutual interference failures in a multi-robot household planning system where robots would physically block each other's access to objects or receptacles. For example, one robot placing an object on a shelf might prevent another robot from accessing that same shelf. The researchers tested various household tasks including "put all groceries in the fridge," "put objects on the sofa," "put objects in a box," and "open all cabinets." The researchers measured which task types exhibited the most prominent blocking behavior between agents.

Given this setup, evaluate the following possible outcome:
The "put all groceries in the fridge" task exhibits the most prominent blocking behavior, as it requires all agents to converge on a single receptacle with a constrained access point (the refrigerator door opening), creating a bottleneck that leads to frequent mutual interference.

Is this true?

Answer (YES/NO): NO